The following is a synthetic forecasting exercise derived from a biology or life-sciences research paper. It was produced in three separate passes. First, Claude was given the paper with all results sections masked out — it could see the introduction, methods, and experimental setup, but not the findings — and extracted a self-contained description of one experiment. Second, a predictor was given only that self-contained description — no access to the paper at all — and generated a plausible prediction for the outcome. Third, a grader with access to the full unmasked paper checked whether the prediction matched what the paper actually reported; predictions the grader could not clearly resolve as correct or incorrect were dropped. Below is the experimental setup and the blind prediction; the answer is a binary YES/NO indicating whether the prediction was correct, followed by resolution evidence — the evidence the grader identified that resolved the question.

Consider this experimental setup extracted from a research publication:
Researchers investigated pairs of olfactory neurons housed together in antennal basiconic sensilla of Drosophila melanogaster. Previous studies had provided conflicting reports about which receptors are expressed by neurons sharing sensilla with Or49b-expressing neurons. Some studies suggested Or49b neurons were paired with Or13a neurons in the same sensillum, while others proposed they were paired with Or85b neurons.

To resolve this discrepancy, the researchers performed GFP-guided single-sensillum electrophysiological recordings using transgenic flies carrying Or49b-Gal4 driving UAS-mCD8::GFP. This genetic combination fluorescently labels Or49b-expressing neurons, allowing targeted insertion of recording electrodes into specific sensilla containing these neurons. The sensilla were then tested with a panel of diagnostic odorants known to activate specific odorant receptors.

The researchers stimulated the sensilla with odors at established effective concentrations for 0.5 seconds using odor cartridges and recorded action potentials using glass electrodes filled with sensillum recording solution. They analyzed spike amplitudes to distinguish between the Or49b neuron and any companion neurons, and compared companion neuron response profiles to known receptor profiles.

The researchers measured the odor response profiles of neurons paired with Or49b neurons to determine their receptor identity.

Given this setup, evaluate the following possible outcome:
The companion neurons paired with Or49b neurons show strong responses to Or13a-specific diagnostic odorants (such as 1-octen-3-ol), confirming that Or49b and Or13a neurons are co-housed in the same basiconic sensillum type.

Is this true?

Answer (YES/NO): NO